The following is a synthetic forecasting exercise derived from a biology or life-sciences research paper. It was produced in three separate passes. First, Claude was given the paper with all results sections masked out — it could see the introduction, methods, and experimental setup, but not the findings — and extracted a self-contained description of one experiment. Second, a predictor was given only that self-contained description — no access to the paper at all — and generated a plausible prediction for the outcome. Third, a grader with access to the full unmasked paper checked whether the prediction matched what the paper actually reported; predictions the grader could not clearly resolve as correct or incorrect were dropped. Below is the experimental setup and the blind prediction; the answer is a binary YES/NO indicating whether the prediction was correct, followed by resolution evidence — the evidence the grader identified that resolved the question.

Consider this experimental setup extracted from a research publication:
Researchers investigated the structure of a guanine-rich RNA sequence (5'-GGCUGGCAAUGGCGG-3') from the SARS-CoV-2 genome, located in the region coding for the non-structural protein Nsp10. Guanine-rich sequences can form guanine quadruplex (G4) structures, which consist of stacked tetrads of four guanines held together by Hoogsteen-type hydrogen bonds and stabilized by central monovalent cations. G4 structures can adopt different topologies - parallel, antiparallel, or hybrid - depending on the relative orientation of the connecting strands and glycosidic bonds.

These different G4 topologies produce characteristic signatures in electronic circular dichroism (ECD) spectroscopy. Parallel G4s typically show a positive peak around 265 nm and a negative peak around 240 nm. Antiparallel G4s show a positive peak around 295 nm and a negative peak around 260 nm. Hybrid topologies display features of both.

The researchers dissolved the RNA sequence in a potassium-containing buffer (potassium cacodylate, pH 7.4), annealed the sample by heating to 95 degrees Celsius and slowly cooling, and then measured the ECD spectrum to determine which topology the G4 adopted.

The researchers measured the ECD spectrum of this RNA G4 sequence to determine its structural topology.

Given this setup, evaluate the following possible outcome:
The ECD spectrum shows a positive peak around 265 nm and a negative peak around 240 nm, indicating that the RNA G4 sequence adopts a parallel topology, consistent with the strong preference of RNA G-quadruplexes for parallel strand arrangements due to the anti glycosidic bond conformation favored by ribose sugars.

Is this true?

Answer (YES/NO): NO